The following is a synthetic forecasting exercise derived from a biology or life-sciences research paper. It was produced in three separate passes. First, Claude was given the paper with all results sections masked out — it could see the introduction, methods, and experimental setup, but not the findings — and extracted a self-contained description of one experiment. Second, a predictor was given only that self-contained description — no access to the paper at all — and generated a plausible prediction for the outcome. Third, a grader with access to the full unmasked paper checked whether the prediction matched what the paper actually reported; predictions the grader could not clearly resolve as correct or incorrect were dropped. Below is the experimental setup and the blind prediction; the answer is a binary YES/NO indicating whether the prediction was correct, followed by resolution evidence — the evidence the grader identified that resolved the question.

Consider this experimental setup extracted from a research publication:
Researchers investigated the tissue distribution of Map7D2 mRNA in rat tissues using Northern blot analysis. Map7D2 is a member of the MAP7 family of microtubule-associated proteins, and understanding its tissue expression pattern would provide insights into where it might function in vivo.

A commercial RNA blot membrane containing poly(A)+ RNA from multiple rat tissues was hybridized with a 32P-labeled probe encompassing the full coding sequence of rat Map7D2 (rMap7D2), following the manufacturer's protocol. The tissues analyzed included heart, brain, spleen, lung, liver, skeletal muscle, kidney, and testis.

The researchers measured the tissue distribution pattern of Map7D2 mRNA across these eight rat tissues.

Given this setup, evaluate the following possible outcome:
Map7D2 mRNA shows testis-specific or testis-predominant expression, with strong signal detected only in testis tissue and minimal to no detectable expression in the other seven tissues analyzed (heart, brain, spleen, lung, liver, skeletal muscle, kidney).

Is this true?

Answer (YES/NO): NO